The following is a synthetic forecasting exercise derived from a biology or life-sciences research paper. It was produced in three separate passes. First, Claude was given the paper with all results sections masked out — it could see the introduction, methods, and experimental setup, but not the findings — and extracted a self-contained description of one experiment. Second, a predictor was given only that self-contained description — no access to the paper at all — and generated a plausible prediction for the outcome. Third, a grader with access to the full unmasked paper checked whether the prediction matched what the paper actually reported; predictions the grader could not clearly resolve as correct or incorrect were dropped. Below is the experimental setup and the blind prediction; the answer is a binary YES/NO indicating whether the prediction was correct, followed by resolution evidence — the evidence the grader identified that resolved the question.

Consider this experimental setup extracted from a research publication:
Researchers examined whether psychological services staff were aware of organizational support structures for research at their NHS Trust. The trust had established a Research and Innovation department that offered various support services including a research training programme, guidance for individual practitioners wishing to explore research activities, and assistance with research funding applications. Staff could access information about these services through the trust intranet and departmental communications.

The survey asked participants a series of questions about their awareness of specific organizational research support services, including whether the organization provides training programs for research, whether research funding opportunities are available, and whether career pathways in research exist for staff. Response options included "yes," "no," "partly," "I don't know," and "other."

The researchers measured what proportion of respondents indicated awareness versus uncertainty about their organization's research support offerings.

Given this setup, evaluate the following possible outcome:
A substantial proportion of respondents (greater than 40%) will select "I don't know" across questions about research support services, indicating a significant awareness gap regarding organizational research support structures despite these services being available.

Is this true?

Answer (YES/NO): NO